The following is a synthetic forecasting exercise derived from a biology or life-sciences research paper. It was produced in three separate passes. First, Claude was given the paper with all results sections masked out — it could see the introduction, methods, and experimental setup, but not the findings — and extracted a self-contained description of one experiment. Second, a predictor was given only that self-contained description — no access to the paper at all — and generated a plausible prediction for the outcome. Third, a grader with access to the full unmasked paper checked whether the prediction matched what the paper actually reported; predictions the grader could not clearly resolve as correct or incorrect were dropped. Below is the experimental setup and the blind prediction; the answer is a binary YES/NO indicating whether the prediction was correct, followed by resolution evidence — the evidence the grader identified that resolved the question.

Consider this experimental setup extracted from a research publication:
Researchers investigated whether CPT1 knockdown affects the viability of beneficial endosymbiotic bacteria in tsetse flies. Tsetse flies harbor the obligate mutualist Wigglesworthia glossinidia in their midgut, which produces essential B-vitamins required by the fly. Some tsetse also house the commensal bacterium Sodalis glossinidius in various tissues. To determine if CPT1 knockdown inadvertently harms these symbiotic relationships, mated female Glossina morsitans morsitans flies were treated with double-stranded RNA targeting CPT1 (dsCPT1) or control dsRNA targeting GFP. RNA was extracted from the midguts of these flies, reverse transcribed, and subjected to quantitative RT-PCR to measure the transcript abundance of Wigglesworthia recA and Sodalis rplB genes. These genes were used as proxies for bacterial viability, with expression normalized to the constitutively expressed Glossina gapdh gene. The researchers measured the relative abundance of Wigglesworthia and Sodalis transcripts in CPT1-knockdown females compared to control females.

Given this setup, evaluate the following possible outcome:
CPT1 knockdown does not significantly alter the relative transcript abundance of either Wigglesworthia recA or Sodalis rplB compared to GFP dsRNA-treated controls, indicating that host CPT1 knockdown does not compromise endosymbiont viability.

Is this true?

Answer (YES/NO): NO